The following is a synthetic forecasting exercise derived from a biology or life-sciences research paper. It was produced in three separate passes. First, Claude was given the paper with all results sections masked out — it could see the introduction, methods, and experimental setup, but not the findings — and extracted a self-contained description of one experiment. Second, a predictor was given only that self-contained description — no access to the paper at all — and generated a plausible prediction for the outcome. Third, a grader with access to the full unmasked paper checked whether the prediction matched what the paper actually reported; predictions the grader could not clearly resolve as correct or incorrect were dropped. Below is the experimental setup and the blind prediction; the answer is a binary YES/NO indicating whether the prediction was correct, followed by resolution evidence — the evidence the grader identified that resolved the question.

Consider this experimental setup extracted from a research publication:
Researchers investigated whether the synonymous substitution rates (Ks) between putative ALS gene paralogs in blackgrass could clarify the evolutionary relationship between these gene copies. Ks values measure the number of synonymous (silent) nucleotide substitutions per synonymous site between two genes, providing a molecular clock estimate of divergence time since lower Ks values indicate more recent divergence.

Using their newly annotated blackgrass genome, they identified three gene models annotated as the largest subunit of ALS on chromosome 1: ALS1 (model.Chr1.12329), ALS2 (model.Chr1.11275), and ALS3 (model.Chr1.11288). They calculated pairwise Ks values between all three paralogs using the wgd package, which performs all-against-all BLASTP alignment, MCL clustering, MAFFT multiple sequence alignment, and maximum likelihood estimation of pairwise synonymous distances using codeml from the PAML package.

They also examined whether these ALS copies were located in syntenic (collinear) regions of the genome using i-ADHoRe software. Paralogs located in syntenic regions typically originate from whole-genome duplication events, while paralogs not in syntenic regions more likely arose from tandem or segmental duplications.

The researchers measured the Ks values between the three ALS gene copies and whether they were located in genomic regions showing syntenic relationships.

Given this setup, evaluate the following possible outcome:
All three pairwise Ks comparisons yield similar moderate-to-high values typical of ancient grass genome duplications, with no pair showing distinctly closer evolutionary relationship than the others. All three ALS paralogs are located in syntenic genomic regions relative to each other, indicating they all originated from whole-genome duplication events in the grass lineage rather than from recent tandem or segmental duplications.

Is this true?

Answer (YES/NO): NO